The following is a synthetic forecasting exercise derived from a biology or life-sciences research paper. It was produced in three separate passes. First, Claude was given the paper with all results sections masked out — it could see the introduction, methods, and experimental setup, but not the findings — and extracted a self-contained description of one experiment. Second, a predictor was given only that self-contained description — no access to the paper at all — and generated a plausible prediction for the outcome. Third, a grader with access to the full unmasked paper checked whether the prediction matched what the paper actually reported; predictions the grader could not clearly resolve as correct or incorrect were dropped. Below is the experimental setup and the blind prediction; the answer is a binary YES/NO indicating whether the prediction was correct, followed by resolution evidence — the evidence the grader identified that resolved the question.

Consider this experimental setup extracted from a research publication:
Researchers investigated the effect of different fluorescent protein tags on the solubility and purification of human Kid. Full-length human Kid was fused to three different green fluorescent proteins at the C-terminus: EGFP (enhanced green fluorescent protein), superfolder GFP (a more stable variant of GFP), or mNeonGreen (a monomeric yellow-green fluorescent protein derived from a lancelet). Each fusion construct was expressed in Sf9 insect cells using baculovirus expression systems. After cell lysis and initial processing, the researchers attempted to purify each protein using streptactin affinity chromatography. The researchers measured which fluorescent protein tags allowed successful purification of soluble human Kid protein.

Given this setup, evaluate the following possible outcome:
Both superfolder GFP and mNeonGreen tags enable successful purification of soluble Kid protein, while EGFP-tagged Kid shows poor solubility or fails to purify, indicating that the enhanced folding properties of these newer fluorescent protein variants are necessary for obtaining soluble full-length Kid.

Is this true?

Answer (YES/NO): NO